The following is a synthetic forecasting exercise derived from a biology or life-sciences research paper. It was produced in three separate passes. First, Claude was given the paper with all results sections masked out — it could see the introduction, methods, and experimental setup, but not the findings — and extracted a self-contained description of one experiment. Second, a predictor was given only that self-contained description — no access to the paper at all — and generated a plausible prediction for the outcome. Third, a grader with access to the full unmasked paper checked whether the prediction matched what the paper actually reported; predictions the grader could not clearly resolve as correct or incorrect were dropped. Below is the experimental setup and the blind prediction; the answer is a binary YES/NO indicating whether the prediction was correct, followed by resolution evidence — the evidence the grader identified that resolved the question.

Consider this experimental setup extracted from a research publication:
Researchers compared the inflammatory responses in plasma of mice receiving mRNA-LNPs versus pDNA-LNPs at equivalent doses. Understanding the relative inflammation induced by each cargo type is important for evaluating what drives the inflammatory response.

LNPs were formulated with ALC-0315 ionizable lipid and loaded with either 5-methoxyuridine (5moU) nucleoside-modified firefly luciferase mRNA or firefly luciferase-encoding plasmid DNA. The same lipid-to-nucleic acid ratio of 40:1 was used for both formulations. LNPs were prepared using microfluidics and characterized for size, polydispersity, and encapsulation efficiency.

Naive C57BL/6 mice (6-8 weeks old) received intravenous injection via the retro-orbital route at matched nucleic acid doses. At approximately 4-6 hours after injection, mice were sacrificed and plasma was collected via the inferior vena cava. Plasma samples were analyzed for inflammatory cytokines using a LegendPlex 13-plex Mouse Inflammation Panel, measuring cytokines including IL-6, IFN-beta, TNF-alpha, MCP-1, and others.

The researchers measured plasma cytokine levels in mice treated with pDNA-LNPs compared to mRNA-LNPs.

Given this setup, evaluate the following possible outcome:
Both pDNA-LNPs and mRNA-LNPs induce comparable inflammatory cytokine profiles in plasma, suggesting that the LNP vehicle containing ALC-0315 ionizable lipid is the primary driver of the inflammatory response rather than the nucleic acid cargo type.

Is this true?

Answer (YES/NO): NO